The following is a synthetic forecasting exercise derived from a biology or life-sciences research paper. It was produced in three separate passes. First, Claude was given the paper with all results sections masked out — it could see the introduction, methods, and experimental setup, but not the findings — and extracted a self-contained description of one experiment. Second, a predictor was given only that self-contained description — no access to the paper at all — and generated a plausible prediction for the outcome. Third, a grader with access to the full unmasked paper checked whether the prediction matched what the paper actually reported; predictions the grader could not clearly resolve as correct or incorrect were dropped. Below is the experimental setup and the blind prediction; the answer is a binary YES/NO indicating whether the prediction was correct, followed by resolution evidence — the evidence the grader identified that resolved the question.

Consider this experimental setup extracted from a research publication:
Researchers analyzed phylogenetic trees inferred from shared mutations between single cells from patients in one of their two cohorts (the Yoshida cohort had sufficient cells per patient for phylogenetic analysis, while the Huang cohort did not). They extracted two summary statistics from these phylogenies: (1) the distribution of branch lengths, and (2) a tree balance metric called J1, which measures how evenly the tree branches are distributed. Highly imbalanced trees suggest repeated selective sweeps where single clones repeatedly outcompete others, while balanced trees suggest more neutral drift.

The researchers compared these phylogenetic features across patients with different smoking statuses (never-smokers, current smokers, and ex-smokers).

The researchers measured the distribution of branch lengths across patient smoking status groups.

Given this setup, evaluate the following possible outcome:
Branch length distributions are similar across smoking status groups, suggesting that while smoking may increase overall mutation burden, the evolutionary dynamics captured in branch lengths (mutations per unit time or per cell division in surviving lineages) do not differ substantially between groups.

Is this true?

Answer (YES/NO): NO